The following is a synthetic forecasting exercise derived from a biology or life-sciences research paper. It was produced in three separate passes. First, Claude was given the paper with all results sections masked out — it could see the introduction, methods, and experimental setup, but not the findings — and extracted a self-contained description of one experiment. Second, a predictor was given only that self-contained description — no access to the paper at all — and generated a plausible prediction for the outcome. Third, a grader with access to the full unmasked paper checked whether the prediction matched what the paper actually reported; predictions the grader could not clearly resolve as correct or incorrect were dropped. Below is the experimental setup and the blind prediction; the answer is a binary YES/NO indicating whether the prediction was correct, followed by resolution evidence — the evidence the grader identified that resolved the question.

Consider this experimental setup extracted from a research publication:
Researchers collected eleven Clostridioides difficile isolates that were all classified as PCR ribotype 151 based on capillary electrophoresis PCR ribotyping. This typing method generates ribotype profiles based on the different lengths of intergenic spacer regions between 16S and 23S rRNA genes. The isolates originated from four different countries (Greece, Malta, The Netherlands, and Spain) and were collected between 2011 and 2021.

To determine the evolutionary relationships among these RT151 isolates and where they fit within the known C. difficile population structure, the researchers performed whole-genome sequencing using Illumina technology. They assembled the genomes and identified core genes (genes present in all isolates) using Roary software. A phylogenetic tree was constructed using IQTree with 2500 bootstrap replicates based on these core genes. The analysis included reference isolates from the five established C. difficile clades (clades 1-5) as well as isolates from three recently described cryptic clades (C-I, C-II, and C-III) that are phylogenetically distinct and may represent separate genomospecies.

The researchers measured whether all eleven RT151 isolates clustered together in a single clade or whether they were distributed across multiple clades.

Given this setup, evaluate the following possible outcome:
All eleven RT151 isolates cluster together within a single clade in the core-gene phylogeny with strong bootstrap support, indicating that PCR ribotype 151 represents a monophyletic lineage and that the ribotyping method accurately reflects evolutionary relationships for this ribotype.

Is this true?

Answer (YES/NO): NO